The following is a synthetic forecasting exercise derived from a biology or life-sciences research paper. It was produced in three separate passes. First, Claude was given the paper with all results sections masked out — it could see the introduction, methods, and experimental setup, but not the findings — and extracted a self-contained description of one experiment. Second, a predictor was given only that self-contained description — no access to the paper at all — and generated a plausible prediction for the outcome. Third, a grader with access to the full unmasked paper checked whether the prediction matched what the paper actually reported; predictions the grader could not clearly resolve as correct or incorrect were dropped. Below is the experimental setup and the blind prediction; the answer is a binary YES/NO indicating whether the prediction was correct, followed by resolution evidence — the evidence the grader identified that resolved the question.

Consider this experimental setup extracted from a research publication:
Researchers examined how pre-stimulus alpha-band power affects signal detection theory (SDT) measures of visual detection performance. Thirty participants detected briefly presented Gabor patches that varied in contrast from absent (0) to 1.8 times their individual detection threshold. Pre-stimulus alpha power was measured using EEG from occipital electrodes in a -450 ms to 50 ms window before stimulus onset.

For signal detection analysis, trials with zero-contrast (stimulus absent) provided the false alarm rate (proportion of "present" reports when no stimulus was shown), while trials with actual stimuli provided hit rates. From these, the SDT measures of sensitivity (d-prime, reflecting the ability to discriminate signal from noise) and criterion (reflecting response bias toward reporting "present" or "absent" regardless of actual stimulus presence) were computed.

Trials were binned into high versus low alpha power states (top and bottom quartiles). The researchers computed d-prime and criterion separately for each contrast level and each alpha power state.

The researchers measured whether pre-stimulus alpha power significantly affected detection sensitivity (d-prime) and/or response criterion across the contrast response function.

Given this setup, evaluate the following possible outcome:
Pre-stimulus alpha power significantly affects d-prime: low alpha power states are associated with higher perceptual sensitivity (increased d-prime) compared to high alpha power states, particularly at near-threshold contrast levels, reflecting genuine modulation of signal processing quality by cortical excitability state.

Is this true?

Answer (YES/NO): NO